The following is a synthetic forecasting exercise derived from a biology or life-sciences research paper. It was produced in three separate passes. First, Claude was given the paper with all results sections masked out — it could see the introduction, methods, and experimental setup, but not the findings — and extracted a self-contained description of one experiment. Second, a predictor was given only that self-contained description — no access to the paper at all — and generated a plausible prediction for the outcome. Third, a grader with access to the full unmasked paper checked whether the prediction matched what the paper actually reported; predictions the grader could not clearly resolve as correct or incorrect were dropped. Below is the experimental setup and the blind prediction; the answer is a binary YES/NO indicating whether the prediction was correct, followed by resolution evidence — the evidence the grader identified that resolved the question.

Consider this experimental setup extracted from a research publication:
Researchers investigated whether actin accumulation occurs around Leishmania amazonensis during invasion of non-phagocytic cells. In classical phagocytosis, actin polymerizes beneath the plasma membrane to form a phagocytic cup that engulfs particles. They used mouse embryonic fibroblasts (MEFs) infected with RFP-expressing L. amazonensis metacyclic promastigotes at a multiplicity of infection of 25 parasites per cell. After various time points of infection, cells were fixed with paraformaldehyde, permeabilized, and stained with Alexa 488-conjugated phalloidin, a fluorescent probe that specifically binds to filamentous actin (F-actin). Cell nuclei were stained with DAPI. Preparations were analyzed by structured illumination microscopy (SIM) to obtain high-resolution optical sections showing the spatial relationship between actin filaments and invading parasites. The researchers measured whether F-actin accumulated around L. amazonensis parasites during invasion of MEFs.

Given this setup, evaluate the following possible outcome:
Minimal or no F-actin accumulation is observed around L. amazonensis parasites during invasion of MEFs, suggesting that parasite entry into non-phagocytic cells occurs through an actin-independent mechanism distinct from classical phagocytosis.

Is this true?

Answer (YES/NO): YES